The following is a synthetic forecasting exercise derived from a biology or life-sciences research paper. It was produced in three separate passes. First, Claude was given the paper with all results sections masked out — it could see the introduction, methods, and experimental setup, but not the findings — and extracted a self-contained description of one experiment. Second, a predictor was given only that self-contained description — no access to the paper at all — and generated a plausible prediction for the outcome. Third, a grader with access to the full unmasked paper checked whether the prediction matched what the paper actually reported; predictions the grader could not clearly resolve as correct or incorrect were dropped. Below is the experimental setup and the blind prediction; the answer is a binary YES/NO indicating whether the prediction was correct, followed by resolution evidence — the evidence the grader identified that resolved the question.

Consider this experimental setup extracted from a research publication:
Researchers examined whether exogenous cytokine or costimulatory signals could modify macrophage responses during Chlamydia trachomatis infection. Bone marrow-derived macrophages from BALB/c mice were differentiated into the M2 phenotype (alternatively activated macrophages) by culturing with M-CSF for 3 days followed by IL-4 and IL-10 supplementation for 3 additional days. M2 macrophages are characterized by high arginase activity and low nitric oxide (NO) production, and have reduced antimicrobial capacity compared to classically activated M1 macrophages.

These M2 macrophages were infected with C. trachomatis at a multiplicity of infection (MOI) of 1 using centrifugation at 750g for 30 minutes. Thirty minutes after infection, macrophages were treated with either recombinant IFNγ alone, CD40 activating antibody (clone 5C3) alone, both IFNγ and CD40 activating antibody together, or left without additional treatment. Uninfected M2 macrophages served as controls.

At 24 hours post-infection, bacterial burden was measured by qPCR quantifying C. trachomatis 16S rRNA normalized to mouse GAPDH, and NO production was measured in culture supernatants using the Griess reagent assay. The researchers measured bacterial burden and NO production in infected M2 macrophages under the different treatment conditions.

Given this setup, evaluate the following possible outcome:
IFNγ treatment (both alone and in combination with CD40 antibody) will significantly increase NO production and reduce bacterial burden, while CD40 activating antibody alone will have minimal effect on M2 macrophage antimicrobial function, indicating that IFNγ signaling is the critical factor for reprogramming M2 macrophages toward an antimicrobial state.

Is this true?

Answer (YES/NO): NO